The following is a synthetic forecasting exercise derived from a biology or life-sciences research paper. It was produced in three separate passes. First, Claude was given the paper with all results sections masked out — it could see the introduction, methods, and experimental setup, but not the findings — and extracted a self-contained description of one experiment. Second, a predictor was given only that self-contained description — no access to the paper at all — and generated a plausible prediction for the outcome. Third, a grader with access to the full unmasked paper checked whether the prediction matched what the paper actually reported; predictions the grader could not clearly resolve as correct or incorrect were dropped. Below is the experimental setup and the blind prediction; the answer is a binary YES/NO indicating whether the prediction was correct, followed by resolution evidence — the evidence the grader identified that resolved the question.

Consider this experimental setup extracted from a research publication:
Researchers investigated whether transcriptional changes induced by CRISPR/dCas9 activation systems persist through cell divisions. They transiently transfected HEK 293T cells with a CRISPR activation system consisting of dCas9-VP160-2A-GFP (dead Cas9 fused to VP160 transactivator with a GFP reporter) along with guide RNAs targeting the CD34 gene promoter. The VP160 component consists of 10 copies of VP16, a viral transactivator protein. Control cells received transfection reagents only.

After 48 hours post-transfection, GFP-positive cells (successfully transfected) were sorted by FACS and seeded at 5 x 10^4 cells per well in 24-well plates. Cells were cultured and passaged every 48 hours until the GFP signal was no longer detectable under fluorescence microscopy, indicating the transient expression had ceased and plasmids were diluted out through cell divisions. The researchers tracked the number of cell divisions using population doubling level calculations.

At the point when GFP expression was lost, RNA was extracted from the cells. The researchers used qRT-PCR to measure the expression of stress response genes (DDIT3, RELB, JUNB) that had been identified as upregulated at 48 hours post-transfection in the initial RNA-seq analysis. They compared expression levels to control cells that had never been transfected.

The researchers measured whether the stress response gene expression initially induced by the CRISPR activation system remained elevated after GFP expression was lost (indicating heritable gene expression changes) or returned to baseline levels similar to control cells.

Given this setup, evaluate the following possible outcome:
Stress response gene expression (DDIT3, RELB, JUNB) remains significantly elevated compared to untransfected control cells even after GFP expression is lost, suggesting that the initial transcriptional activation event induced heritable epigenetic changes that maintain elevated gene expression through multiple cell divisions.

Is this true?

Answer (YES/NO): NO